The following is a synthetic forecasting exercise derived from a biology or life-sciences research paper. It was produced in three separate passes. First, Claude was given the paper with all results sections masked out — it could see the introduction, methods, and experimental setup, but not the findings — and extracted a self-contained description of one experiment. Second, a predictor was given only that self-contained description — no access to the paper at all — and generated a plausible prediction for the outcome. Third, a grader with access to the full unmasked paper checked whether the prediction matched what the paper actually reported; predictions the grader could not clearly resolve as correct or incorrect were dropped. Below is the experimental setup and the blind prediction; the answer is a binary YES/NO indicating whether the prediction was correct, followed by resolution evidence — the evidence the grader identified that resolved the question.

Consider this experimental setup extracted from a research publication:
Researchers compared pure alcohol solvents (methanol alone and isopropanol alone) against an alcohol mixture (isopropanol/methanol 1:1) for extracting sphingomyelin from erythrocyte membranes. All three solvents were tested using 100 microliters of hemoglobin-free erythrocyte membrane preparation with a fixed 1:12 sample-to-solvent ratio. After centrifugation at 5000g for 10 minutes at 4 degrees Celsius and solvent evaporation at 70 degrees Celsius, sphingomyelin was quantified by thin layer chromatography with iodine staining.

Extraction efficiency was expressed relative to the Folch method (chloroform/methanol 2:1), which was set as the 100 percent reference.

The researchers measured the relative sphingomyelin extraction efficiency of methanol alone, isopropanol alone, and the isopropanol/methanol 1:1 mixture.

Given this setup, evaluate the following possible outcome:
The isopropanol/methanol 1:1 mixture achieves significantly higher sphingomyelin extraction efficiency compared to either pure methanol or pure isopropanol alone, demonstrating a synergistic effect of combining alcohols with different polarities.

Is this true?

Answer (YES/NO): NO